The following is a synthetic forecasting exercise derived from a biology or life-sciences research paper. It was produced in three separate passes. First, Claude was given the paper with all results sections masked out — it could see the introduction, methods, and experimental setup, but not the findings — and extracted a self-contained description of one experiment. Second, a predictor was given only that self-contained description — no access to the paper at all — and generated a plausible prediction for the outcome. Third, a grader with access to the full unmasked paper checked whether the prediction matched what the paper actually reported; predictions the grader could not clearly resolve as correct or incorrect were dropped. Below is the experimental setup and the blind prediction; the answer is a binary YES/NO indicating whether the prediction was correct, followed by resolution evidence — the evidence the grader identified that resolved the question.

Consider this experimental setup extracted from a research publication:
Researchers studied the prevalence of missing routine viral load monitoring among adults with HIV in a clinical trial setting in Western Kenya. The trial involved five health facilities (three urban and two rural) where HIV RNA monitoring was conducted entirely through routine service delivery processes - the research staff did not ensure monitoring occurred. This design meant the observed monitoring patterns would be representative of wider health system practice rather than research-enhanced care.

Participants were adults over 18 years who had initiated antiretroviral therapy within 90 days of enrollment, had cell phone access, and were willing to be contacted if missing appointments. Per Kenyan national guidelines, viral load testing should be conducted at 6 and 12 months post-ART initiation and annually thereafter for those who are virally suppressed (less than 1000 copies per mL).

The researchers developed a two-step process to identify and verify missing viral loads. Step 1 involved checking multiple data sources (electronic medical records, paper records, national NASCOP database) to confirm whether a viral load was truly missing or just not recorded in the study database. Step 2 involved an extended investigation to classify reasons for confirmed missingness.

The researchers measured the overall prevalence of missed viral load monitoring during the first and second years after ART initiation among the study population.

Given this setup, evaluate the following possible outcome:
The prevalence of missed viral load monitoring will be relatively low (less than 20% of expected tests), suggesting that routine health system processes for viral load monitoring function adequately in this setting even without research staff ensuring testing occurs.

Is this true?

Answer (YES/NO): NO